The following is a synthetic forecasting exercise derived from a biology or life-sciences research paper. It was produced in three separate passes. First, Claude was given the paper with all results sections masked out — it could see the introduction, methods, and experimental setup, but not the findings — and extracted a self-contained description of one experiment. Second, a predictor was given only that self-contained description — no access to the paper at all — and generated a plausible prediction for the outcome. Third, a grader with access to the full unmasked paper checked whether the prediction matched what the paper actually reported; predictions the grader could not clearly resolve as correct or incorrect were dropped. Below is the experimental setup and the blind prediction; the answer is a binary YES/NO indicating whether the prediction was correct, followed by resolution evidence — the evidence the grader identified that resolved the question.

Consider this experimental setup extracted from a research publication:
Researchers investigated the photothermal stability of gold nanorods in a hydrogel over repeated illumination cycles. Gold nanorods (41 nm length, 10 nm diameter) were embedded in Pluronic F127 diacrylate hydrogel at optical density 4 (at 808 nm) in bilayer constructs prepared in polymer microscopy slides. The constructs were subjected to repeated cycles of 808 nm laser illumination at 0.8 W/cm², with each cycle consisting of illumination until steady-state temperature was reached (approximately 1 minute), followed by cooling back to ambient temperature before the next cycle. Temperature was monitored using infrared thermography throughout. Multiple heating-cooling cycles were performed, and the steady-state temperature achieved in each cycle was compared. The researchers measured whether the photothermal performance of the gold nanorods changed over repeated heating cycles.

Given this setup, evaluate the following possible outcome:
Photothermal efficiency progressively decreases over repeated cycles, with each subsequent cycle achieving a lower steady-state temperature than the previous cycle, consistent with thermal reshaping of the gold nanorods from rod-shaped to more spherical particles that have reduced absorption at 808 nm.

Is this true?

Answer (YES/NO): NO